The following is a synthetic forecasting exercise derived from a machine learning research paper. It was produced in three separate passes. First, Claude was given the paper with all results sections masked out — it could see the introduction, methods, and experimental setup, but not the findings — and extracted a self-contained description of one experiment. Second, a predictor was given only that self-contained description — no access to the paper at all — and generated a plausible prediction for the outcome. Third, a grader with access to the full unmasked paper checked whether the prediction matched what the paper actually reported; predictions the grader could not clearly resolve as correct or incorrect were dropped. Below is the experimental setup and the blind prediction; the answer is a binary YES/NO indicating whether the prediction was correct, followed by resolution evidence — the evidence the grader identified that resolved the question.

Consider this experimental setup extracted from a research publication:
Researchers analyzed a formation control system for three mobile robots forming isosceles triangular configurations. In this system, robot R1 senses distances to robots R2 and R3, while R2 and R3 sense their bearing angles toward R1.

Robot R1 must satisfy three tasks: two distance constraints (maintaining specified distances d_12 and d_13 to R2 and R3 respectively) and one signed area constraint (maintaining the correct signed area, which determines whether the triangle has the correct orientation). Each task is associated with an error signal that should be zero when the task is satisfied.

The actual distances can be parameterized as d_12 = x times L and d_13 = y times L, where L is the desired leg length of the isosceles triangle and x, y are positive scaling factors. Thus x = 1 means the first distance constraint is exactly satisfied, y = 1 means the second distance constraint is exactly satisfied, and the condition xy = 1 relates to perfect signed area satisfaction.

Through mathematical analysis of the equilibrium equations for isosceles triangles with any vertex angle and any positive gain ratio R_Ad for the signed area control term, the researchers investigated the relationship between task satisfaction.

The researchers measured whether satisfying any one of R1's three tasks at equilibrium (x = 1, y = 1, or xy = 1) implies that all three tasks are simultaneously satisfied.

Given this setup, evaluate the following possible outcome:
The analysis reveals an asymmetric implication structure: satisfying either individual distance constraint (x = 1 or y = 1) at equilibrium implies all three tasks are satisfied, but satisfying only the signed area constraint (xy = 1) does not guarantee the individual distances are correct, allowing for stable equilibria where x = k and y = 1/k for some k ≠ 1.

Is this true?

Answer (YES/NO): NO